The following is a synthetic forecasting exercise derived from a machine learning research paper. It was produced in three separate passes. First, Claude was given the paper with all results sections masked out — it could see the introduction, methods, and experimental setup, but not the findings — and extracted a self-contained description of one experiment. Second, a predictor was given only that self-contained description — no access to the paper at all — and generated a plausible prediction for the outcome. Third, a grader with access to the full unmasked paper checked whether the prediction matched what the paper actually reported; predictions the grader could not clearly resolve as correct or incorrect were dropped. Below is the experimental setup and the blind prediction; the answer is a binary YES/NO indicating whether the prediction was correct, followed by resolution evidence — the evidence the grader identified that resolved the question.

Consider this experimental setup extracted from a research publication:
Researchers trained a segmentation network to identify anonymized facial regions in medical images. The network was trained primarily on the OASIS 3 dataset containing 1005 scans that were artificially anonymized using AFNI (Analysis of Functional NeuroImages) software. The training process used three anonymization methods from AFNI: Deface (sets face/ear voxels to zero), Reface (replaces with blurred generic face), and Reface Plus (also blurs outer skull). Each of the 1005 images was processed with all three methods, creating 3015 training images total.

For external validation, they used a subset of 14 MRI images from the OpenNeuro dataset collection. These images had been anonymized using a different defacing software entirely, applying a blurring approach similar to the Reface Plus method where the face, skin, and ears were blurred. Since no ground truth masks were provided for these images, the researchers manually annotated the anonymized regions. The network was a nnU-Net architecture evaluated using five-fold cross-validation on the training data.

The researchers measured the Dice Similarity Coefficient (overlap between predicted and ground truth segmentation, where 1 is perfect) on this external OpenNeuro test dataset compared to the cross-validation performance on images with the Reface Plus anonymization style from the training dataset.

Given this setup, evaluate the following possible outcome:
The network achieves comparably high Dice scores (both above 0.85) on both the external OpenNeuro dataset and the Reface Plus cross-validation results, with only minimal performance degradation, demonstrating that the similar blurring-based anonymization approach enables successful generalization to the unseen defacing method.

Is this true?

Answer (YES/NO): YES